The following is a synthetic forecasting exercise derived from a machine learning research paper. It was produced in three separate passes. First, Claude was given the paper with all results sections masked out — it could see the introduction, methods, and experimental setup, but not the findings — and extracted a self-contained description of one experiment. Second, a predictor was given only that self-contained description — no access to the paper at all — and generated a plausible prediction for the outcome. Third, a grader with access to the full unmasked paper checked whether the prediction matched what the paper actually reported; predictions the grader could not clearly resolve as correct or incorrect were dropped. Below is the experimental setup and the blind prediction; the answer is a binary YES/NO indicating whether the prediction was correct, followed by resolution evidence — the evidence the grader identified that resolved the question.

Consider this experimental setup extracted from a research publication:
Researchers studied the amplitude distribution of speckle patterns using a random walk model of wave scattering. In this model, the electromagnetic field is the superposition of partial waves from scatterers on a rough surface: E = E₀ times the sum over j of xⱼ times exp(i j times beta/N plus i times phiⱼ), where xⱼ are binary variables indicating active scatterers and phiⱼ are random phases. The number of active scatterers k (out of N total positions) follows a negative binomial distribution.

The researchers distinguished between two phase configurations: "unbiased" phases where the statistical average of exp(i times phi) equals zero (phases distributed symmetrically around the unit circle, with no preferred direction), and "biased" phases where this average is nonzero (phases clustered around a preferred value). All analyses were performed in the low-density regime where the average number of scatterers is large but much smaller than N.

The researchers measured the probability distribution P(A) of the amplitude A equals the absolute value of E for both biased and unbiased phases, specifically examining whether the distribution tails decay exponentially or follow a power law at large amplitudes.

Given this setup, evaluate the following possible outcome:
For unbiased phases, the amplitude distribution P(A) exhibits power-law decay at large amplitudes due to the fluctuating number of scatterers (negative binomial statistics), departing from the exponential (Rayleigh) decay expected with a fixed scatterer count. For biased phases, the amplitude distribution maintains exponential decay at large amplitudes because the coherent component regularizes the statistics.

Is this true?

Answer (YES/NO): NO